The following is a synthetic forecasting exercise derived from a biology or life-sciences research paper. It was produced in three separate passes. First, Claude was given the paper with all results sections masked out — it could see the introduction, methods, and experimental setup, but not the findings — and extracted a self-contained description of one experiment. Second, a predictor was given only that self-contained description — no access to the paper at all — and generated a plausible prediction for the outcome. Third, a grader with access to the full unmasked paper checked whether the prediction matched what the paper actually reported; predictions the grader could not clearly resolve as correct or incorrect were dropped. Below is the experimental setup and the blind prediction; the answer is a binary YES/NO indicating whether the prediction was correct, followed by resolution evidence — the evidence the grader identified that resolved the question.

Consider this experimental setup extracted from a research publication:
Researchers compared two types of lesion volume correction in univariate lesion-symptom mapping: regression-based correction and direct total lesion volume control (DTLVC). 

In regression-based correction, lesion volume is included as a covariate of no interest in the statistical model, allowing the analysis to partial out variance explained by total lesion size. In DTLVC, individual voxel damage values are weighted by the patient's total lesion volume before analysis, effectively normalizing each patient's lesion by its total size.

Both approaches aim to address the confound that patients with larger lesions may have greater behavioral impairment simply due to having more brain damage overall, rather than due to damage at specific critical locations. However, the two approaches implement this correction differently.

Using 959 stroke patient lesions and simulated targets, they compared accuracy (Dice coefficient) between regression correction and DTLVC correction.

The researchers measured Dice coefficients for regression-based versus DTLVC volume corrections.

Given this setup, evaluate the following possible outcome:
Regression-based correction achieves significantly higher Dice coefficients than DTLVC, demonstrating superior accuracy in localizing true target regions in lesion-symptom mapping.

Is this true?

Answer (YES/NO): NO